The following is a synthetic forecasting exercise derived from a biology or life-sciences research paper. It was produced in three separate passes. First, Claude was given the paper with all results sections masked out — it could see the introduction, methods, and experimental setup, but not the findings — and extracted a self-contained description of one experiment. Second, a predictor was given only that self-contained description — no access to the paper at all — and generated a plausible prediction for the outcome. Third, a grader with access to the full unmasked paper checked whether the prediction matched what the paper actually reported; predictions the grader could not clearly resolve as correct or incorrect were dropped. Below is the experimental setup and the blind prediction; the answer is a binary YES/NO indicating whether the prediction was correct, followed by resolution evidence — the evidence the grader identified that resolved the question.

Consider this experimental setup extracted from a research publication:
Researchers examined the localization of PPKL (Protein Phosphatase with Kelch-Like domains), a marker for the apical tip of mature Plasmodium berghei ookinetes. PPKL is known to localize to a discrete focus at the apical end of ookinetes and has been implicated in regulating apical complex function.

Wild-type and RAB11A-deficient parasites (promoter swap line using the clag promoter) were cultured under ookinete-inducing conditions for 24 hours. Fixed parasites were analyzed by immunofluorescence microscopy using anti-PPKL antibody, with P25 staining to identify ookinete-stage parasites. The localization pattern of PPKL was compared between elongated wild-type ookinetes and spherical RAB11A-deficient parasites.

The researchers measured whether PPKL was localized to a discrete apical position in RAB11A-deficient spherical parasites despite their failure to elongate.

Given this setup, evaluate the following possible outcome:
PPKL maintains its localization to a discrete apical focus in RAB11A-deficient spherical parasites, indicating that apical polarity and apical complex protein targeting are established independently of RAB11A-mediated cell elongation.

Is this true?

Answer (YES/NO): YES